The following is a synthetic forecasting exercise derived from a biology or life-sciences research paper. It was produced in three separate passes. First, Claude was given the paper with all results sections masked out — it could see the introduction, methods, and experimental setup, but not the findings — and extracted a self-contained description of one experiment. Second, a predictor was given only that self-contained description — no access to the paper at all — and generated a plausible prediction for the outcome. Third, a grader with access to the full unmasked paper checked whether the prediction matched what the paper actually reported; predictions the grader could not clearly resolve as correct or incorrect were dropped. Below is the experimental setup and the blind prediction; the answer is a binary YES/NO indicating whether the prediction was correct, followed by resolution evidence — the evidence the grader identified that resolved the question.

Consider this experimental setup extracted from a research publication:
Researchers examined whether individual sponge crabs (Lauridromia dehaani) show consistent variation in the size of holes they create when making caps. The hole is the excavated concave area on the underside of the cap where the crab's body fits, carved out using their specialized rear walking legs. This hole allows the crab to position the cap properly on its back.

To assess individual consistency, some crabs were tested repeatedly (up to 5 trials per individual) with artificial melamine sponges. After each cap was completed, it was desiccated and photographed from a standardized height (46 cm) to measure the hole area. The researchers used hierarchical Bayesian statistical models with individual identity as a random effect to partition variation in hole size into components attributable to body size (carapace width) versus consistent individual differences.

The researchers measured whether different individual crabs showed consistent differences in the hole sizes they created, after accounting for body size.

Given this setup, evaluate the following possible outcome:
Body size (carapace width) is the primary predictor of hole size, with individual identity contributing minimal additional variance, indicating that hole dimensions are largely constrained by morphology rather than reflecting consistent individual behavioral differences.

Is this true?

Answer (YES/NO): NO